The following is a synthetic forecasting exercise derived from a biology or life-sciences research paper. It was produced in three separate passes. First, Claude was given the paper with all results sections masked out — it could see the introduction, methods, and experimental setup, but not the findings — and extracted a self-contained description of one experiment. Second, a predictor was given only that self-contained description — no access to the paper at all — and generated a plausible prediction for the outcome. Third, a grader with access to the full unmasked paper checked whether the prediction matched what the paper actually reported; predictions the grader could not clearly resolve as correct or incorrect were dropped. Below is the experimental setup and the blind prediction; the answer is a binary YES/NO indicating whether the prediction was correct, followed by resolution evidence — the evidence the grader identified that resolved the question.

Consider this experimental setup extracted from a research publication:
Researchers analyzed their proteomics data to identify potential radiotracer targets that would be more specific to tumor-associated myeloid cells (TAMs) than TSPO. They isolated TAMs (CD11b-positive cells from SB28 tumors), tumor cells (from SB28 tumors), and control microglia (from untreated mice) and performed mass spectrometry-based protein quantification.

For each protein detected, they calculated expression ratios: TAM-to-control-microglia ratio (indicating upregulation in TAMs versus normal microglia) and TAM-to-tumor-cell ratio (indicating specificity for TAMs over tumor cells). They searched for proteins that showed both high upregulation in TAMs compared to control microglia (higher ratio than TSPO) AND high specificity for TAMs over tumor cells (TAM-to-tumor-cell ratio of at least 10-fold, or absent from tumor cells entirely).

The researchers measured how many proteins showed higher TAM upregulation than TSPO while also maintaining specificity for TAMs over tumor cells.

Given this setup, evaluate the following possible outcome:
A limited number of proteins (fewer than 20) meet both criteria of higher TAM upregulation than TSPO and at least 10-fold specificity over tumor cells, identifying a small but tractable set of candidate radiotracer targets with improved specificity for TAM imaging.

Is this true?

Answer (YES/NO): NO